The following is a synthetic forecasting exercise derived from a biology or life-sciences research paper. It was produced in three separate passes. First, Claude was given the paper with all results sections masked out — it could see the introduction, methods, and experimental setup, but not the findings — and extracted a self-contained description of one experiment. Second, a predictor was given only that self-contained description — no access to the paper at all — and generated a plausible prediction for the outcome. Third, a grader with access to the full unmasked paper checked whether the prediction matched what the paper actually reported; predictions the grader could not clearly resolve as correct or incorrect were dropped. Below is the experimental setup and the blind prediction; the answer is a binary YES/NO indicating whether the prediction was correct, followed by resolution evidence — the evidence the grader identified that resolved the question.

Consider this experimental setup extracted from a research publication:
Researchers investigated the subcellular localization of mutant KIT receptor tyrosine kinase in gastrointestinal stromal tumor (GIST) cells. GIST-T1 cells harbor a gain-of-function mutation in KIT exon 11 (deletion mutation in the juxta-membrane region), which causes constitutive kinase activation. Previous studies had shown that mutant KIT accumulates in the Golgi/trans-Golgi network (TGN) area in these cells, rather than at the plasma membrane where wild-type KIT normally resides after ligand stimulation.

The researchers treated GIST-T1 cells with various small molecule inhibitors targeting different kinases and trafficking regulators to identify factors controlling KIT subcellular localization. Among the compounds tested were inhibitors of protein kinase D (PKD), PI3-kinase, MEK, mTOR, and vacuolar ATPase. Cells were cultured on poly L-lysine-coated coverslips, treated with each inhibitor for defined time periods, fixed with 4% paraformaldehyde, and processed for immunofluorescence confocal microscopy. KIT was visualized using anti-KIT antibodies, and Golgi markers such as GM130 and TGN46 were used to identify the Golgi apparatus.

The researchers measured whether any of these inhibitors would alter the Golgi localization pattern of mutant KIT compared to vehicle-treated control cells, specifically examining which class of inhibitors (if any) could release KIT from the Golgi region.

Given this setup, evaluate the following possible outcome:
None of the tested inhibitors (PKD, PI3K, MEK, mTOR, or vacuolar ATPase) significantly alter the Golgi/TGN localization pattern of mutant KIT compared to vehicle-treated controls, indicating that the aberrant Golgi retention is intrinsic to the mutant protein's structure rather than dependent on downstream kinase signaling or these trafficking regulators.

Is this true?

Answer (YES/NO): NO